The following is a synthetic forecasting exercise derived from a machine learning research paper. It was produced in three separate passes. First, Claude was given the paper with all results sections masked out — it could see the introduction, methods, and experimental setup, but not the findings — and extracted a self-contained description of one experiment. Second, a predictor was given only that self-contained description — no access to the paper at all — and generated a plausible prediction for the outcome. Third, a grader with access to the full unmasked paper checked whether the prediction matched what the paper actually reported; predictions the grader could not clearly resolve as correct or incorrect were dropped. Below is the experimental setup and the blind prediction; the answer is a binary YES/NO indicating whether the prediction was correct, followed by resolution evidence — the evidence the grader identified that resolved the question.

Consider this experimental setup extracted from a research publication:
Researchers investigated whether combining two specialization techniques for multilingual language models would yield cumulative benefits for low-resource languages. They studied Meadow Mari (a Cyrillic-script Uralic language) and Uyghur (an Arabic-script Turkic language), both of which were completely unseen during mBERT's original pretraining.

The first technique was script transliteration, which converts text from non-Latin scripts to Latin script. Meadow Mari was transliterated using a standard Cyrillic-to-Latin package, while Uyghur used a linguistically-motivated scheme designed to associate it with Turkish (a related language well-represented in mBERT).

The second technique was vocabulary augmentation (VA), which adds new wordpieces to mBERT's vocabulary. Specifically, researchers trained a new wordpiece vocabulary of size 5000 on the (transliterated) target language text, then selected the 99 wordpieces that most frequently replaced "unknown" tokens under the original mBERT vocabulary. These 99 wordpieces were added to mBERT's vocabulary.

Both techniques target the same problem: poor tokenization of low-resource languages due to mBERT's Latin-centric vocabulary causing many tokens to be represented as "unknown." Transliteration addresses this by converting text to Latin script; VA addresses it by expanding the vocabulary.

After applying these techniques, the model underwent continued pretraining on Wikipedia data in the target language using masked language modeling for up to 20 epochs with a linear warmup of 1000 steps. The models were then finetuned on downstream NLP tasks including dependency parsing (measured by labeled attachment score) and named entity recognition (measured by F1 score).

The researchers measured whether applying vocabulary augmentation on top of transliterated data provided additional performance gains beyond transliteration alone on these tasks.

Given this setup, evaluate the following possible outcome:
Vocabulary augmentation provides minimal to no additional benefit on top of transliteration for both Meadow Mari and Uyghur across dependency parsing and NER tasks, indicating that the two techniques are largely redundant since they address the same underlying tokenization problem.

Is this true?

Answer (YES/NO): NO